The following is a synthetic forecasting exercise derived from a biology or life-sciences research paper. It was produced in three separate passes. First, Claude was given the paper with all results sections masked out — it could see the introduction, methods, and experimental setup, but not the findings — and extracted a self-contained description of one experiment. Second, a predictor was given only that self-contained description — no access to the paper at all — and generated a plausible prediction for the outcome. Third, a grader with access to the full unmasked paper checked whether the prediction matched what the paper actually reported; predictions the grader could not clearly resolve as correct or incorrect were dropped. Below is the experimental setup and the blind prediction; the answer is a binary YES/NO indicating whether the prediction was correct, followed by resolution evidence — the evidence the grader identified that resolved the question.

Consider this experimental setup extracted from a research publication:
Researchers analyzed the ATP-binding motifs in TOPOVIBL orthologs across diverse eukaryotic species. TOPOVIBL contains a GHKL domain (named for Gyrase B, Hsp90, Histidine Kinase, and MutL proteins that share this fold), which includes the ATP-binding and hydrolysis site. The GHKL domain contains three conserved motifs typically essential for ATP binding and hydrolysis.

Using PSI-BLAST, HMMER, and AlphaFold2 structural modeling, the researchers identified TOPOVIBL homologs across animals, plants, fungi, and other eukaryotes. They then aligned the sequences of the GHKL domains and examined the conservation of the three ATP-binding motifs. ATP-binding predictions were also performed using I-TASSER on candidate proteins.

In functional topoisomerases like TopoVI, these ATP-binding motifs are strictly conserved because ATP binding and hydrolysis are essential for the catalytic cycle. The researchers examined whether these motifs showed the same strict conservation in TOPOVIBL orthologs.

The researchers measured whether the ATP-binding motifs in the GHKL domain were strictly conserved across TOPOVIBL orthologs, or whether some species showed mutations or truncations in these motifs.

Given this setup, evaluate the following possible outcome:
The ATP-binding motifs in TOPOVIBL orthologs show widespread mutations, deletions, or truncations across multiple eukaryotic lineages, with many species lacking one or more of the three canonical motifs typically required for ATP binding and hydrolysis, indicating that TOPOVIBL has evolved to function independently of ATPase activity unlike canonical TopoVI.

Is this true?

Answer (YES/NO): YES